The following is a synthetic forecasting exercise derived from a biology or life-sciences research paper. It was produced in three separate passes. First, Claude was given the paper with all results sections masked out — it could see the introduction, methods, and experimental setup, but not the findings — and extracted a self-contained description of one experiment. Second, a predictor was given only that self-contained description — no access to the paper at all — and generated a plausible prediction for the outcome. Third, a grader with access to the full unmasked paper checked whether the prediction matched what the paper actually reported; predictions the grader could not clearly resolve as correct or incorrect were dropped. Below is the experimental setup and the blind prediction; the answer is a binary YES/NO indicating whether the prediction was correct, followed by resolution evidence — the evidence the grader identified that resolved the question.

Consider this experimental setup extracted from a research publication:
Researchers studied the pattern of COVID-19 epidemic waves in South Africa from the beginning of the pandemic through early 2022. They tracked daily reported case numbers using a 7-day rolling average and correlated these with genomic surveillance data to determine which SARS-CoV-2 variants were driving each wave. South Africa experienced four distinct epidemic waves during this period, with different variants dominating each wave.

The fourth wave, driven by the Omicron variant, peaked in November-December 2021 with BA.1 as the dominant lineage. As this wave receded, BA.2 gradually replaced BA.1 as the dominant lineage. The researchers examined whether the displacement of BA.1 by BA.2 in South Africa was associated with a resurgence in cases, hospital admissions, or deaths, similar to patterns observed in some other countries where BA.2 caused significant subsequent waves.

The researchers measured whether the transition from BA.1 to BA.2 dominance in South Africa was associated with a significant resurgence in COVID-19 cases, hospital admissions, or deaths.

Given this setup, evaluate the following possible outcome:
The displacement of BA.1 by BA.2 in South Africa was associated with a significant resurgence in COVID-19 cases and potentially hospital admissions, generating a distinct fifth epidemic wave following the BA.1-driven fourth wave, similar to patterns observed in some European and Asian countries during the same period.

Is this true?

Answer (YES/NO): NO